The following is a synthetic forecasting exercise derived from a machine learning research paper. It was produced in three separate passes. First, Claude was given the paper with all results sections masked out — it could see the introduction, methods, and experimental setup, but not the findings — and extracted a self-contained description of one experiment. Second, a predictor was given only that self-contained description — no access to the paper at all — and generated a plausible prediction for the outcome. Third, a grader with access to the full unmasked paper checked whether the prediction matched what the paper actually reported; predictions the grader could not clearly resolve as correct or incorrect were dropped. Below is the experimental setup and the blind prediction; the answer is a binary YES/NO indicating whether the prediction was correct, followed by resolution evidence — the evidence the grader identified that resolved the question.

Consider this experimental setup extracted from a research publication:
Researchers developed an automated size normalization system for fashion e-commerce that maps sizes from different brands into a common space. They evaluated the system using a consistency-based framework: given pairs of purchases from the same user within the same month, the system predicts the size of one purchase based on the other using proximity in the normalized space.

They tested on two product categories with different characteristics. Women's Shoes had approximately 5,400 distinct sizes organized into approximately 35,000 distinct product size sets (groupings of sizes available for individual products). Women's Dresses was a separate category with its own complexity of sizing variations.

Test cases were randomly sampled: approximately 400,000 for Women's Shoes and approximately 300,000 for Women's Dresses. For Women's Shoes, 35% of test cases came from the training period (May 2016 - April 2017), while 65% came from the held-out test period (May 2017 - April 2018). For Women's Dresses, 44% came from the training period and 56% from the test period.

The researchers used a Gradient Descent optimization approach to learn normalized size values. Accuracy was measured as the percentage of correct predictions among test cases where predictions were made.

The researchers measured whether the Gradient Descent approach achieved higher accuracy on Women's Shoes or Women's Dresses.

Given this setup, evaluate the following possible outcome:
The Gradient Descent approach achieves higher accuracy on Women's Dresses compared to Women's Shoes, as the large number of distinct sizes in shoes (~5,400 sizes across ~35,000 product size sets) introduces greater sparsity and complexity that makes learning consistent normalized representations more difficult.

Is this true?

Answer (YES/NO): NO